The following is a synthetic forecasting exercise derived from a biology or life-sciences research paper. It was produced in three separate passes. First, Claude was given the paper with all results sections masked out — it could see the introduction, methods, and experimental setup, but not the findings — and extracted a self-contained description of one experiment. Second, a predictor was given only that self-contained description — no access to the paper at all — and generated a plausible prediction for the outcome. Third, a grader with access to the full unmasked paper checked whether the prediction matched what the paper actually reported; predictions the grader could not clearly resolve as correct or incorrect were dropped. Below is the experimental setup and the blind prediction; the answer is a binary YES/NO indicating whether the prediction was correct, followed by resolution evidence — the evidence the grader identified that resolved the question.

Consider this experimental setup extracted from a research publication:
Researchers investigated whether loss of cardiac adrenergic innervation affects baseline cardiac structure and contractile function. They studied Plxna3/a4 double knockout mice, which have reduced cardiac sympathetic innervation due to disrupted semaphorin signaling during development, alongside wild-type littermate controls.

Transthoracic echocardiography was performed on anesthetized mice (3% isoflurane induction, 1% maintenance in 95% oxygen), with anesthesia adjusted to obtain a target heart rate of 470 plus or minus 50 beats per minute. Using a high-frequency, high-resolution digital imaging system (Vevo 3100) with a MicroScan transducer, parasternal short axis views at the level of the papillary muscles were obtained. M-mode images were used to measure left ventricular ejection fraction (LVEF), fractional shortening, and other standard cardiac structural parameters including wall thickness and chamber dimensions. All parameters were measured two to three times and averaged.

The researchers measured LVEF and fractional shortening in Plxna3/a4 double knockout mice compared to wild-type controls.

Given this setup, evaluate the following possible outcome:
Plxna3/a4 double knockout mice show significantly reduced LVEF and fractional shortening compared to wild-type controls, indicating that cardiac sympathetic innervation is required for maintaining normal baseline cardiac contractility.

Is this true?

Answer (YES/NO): NO